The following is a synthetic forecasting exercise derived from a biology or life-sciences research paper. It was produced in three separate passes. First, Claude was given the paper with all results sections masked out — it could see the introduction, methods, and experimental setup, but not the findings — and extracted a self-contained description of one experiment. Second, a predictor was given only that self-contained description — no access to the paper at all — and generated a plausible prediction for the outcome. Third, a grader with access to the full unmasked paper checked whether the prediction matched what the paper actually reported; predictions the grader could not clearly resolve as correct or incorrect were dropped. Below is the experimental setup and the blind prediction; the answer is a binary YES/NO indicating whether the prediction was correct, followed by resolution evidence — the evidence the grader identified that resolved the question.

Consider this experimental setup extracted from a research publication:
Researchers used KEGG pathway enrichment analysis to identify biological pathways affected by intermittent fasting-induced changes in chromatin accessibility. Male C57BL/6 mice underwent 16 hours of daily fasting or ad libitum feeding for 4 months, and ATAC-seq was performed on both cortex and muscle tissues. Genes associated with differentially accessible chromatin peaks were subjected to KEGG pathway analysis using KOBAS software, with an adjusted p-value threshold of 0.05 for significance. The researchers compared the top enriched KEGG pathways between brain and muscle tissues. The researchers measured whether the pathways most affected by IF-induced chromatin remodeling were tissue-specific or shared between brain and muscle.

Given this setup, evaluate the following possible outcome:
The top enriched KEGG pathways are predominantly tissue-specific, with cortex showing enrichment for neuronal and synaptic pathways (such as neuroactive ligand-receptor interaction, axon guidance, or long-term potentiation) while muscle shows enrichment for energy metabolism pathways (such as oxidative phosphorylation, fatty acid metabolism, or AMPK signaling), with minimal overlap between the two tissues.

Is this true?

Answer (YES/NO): NO